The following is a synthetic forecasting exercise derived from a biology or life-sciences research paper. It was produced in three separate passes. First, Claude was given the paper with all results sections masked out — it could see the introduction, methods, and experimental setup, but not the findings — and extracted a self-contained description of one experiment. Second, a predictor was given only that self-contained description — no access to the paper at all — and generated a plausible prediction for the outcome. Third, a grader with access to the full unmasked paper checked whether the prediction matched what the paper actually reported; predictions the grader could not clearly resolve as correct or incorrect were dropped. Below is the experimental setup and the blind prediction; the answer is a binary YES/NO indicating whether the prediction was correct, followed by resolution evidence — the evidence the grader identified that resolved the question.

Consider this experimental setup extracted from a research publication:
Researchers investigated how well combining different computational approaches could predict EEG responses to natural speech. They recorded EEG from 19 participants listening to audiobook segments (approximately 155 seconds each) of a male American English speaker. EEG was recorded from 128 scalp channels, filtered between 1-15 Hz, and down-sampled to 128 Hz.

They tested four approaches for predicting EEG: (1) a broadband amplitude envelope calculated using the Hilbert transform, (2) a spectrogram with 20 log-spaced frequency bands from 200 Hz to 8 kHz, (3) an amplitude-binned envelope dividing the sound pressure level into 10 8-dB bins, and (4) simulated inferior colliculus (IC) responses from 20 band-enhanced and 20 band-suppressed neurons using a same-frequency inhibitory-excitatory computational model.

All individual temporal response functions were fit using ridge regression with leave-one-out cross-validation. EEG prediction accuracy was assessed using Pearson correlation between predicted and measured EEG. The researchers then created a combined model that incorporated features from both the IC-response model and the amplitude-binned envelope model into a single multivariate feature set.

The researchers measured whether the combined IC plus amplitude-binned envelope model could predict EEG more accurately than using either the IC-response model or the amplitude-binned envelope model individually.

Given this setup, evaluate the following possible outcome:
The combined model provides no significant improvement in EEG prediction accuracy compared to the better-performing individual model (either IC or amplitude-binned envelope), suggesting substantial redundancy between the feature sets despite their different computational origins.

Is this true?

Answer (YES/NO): NO